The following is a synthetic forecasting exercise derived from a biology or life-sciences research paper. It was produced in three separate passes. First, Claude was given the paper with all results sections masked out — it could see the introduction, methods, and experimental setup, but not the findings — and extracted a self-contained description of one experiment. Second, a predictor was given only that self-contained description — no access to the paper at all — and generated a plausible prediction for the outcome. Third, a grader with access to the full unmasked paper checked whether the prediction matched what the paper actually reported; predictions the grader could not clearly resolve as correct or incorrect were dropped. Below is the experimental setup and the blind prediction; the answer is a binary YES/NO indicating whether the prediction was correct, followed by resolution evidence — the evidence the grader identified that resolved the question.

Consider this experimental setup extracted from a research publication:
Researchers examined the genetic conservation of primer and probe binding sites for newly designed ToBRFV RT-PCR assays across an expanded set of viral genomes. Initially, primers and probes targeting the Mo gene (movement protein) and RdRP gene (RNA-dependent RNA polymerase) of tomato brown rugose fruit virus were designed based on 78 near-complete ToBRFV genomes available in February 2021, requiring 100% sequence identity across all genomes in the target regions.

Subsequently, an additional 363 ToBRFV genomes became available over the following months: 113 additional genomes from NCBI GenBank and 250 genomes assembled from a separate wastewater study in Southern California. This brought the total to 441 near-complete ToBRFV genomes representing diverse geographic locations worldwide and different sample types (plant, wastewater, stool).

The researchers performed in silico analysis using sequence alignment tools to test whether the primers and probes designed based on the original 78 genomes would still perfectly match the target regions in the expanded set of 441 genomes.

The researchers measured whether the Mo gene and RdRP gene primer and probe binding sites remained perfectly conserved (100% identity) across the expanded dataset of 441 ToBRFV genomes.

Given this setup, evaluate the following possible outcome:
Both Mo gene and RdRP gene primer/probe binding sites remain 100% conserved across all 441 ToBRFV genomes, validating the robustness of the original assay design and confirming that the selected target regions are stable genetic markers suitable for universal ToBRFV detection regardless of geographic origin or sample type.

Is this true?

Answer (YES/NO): NO